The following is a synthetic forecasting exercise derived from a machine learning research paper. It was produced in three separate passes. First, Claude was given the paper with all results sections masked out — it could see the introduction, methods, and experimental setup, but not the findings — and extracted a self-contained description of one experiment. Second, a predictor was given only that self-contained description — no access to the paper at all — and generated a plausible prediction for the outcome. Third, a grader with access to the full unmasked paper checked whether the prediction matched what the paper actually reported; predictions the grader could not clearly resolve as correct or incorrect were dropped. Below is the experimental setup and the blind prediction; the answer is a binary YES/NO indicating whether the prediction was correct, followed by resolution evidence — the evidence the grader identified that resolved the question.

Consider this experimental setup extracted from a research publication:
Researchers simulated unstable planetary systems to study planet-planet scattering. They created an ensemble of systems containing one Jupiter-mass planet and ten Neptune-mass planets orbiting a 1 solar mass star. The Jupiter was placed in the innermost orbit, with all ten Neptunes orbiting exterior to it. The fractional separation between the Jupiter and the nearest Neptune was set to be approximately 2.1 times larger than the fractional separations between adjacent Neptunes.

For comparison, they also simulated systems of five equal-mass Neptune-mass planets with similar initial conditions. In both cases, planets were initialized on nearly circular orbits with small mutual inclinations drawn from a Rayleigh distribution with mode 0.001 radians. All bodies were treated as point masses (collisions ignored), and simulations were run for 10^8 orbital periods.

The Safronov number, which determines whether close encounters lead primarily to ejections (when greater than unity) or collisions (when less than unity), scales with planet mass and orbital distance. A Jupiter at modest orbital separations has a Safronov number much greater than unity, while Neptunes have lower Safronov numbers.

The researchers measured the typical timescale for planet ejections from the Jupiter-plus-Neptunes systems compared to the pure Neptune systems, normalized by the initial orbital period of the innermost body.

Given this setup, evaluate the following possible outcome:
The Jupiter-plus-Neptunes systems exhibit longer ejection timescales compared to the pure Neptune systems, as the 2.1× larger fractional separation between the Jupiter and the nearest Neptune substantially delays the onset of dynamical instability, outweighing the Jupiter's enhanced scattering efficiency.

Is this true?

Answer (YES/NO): NO